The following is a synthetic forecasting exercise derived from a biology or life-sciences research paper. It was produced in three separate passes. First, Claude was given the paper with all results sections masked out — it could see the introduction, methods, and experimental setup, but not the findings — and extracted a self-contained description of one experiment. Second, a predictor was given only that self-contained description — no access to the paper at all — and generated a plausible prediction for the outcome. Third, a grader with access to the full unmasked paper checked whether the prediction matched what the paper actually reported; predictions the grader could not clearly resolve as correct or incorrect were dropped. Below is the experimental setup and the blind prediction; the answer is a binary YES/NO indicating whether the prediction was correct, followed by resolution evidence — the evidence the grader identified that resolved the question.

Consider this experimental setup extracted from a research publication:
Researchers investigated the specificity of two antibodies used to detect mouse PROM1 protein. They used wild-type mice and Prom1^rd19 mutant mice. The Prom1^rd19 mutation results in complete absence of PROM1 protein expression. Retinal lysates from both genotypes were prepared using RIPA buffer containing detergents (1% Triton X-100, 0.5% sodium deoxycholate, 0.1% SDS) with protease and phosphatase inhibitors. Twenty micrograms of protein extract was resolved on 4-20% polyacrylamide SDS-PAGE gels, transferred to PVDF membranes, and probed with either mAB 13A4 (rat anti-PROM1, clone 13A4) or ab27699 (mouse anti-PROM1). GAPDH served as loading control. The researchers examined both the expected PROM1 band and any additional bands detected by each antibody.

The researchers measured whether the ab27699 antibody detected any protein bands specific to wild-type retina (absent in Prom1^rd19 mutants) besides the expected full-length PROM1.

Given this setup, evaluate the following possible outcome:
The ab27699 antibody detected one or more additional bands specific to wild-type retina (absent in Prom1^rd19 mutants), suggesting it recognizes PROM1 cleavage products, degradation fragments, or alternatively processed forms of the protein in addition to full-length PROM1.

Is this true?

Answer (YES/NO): YES